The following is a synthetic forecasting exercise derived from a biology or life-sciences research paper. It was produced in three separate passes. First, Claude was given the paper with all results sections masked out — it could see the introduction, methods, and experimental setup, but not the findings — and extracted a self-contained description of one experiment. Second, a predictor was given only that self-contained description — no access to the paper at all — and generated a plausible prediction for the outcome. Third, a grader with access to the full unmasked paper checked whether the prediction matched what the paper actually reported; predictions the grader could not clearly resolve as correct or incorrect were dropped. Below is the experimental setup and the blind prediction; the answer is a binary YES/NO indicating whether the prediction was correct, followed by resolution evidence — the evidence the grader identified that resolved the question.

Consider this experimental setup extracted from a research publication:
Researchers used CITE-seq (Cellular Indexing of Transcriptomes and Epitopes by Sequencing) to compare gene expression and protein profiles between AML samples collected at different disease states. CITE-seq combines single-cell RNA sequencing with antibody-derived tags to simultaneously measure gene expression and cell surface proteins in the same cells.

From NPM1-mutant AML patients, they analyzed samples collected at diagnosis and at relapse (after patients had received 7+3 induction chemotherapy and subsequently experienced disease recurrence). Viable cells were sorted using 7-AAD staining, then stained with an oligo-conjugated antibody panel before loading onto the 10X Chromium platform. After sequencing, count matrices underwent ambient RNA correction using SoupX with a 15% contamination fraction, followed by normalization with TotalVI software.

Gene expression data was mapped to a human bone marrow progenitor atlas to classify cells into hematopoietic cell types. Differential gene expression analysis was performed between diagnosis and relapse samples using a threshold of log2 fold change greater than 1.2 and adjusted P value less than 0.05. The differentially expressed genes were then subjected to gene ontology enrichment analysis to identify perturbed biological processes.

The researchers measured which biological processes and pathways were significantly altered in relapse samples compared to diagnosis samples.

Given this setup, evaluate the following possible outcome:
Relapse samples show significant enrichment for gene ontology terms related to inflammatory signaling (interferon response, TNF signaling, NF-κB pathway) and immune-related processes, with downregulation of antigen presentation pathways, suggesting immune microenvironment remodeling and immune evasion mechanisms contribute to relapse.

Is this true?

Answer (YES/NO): NO